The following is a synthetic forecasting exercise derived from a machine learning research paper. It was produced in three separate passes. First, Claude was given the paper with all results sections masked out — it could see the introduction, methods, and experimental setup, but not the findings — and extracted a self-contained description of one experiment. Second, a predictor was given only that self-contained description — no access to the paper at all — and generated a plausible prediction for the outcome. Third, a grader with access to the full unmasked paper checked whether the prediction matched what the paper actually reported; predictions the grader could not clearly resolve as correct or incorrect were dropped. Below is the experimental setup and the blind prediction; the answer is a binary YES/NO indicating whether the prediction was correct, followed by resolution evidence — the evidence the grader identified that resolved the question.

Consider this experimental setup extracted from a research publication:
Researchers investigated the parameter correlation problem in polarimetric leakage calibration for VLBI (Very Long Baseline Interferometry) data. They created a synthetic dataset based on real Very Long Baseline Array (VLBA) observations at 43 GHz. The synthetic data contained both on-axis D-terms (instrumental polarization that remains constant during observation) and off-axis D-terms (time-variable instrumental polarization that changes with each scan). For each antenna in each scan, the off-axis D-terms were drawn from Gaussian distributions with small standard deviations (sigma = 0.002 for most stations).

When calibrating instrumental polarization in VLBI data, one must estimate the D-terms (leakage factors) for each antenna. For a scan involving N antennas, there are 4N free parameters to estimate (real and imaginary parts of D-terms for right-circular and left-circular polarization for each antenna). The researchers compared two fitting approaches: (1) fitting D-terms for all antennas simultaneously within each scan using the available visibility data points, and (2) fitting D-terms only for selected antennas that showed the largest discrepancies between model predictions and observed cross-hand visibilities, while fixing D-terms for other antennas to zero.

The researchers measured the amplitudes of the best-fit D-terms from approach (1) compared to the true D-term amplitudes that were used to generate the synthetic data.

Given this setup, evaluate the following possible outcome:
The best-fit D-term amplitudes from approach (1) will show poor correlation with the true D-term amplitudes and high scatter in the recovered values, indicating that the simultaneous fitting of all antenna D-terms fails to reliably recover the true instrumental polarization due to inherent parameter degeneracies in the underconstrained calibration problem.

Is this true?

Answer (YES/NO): YES